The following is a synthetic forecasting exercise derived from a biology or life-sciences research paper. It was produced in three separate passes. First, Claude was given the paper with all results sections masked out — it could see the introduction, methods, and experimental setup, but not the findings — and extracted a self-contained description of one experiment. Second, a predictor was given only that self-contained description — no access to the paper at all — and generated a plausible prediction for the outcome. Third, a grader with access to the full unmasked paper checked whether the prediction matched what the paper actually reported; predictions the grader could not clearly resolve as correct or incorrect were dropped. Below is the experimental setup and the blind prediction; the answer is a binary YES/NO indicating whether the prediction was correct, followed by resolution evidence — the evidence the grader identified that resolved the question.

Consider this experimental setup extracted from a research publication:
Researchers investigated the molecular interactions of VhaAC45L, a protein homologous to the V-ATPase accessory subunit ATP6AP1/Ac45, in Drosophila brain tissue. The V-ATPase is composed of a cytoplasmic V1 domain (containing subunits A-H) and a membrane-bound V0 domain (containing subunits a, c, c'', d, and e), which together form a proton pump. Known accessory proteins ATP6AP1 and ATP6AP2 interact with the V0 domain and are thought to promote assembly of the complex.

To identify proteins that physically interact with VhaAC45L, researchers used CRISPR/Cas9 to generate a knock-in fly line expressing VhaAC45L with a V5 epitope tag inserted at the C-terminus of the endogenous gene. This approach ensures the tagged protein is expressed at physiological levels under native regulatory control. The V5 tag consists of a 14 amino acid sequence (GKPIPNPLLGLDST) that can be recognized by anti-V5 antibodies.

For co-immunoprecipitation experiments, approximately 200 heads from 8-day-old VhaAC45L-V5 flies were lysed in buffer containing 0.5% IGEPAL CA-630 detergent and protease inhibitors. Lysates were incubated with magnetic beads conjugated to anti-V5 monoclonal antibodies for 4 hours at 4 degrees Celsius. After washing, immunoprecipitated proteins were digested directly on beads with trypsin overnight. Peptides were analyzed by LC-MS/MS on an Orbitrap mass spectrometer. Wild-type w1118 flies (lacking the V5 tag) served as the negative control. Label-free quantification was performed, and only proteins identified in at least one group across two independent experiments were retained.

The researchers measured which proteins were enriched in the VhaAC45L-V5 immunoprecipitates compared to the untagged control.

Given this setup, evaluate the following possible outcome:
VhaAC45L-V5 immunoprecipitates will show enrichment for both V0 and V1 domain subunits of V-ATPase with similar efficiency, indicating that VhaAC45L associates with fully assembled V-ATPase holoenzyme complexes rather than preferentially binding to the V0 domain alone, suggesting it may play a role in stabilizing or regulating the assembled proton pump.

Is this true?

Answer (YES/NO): NO